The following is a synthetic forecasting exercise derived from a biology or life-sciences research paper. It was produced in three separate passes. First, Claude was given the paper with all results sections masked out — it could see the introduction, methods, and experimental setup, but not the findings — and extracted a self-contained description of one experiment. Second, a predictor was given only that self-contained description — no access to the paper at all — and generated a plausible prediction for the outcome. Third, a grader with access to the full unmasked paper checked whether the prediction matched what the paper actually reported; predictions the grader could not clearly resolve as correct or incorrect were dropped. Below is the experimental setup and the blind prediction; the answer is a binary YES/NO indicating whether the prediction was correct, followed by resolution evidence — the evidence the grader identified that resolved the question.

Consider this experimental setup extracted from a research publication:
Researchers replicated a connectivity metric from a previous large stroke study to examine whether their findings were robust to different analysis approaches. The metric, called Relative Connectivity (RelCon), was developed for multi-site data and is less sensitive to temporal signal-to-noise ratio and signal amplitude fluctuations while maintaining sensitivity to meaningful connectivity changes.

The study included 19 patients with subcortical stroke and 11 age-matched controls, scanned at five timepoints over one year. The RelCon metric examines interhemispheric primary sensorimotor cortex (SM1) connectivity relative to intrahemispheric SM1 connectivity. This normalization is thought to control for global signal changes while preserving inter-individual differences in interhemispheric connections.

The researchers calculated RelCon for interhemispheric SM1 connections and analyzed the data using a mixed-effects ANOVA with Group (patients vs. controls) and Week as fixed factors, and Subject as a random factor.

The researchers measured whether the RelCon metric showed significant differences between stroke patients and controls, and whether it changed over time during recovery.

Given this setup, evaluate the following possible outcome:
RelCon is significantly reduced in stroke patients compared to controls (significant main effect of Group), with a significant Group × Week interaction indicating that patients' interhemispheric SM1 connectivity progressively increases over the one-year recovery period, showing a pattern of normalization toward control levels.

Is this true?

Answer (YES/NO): NO